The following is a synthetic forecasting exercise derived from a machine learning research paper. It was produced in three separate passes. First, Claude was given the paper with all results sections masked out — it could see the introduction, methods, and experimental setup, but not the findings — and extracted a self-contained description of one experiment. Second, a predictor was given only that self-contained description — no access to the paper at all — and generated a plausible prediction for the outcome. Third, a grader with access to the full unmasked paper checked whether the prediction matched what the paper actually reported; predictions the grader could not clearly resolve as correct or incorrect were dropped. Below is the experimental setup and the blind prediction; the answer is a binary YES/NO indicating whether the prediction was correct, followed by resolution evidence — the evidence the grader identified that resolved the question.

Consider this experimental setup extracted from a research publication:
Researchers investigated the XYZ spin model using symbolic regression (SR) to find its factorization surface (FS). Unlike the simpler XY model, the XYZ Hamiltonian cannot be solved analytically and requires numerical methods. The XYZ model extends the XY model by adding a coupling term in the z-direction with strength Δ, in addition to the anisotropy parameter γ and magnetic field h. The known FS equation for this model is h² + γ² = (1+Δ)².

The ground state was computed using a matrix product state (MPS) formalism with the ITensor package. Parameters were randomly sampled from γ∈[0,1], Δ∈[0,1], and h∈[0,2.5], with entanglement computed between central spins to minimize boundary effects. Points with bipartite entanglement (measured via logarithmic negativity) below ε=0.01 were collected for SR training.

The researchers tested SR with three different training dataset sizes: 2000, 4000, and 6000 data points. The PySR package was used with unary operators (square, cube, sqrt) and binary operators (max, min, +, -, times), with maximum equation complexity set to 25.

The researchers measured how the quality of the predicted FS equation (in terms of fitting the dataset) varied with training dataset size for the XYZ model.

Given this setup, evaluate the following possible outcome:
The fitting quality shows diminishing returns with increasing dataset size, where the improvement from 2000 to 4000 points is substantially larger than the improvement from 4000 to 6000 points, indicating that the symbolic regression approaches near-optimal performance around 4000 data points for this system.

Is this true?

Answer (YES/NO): NO